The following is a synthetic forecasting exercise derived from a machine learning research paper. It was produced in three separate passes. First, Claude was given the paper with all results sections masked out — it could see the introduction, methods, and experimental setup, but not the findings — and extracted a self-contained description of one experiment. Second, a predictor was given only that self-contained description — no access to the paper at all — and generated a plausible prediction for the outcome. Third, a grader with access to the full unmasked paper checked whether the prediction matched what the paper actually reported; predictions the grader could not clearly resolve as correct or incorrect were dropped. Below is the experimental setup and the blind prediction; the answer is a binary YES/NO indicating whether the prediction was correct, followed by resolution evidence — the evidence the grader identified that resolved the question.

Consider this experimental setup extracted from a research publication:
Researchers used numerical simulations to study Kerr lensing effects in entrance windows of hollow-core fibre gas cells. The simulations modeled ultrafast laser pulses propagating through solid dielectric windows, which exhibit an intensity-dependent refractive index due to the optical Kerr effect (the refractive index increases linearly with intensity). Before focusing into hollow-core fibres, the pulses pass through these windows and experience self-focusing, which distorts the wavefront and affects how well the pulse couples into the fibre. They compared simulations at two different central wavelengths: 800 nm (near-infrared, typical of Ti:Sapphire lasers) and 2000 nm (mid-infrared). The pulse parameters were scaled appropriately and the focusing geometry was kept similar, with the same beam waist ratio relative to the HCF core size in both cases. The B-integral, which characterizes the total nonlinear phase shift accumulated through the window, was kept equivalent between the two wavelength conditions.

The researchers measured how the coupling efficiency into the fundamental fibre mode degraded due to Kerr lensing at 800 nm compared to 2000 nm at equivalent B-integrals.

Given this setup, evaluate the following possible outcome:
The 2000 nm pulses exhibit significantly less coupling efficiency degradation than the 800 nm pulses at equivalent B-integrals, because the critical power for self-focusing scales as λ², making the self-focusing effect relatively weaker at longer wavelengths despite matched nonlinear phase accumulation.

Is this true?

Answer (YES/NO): NO